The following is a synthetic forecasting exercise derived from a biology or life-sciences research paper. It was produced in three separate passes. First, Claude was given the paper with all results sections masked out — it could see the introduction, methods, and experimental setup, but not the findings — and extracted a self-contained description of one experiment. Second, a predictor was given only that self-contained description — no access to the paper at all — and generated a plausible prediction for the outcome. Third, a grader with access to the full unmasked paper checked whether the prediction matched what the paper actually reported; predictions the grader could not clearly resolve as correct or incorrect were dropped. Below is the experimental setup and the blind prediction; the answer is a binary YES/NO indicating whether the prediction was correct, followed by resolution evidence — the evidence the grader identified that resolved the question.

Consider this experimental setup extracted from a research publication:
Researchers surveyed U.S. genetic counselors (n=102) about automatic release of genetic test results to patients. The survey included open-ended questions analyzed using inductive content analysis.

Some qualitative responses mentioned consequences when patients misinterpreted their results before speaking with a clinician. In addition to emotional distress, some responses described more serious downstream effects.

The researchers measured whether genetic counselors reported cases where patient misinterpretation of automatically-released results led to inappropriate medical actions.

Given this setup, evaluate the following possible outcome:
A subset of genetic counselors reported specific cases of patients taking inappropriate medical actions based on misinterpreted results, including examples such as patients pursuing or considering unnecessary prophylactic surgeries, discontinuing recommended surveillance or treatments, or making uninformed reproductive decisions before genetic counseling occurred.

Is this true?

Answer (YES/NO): YES